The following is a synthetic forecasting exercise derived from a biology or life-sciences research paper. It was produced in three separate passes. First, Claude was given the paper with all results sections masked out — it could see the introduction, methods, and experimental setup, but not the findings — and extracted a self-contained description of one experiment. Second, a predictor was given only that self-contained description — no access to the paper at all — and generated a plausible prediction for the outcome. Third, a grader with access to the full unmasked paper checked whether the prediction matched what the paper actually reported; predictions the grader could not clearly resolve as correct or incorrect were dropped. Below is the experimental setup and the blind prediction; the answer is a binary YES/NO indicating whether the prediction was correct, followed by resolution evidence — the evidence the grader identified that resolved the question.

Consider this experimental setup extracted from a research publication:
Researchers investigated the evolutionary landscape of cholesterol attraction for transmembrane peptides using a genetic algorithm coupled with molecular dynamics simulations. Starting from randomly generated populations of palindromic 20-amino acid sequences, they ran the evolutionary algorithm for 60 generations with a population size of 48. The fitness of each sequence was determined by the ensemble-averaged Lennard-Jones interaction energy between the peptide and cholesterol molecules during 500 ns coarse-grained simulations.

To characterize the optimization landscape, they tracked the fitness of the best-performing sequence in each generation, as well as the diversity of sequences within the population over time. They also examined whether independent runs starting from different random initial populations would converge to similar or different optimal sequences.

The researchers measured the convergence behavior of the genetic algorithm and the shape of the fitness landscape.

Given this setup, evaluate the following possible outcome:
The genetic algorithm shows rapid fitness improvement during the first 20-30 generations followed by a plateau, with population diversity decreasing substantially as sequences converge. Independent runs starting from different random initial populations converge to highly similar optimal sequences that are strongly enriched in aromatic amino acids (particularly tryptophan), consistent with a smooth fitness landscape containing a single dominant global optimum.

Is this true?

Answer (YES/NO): NO